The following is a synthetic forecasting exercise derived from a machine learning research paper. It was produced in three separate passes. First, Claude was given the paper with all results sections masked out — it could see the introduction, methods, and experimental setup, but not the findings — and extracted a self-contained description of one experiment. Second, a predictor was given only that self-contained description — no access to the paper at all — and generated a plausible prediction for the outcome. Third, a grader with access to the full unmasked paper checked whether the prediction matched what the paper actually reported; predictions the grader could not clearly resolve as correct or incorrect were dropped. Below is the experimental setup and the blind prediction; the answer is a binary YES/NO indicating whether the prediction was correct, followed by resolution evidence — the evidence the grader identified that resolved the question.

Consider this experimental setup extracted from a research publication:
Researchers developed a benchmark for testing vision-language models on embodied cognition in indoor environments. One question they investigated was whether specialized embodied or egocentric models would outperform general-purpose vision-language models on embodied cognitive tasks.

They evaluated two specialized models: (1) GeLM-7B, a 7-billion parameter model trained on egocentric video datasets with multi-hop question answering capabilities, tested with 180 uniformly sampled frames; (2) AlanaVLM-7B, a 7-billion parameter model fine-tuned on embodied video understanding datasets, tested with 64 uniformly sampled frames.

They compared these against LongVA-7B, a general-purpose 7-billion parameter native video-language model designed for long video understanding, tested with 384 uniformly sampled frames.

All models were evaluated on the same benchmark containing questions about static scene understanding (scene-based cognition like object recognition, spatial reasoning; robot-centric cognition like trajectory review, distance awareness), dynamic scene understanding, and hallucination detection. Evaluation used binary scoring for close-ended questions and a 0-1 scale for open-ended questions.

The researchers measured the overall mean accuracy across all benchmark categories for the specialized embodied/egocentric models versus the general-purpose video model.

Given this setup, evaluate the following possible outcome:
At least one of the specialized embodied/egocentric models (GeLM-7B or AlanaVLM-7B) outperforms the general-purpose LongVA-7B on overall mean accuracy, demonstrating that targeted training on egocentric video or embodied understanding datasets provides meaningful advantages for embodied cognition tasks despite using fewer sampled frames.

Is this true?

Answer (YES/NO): NO